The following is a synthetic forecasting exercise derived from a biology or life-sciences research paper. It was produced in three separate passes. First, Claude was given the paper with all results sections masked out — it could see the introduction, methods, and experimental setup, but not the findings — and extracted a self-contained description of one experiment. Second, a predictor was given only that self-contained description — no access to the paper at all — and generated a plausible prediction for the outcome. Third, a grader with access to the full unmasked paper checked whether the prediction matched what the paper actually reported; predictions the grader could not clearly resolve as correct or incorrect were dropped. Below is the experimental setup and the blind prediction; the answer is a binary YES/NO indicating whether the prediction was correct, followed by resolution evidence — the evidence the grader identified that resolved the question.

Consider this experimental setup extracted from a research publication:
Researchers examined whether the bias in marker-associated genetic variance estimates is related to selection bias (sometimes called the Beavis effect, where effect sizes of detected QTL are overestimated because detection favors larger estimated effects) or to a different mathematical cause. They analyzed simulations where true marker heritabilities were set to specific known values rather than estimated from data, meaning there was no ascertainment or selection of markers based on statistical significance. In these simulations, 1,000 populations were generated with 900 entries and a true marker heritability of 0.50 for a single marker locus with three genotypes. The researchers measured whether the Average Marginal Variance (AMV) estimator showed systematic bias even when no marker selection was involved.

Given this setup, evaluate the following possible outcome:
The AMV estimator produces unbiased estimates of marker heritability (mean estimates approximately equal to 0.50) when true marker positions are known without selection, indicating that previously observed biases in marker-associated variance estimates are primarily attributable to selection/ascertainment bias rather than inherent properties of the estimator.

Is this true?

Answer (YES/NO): NO